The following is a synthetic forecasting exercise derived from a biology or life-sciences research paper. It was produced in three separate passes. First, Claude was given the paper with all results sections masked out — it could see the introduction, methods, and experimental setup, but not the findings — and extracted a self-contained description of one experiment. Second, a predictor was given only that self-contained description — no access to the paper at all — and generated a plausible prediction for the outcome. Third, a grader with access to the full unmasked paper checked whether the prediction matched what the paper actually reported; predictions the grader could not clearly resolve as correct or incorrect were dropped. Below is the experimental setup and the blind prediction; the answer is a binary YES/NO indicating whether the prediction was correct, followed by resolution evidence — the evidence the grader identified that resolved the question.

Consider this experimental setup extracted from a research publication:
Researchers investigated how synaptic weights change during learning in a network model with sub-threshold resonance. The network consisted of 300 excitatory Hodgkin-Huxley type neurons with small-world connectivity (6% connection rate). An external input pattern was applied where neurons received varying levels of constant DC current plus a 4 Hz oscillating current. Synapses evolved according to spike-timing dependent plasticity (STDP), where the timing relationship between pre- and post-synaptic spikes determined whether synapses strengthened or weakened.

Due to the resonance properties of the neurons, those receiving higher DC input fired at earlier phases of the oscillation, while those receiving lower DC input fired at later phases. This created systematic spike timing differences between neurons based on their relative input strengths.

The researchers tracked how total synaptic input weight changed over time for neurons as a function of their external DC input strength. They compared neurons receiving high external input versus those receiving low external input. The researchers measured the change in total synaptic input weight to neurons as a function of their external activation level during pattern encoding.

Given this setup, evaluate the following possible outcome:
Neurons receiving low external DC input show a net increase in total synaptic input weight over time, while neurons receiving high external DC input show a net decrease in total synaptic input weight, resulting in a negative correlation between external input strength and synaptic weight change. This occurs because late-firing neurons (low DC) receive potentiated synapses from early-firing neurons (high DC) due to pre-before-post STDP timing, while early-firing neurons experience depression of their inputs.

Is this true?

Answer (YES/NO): YES